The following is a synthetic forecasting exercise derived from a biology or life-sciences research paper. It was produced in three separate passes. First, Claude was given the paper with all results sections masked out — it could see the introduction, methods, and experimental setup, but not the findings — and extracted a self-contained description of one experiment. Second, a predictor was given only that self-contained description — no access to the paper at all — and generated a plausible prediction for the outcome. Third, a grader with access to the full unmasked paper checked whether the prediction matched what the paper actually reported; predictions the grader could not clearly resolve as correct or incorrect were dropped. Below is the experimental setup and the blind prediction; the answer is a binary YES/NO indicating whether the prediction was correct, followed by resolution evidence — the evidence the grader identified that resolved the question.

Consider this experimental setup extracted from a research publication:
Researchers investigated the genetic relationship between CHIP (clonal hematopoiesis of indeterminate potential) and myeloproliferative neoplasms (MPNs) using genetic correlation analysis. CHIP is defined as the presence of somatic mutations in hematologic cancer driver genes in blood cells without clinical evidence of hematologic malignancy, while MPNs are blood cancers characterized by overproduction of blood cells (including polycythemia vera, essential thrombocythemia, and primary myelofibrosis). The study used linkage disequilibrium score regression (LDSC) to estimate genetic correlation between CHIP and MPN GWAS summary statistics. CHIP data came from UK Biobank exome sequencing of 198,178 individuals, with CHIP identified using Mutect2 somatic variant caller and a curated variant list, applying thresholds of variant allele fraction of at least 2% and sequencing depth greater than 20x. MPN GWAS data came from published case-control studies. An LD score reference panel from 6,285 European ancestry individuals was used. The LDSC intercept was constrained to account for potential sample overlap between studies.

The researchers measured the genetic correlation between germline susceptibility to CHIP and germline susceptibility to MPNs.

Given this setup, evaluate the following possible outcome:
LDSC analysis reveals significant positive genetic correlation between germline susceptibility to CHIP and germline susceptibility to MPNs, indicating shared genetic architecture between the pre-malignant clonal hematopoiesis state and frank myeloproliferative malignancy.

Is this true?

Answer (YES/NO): NO